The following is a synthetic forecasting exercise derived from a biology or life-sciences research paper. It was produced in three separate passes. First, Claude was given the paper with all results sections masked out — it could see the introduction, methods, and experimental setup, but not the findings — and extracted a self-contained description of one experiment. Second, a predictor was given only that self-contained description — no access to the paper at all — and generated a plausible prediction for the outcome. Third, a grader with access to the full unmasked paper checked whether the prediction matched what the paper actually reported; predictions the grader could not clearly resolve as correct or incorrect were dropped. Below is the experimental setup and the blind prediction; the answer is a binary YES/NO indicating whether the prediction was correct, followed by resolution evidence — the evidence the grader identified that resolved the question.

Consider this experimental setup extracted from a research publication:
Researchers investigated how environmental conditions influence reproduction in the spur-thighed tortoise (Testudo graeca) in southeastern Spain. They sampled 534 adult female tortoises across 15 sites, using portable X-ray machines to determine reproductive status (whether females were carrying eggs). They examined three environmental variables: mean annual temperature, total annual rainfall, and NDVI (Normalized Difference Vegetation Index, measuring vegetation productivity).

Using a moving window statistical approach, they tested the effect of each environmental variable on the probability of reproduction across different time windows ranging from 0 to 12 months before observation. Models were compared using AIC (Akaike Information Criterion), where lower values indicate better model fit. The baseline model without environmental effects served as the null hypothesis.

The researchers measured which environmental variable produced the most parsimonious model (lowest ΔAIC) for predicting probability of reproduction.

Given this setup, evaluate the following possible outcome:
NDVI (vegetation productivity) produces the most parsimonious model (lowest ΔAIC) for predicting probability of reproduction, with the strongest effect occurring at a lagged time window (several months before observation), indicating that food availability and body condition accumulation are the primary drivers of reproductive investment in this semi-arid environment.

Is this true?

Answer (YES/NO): NO